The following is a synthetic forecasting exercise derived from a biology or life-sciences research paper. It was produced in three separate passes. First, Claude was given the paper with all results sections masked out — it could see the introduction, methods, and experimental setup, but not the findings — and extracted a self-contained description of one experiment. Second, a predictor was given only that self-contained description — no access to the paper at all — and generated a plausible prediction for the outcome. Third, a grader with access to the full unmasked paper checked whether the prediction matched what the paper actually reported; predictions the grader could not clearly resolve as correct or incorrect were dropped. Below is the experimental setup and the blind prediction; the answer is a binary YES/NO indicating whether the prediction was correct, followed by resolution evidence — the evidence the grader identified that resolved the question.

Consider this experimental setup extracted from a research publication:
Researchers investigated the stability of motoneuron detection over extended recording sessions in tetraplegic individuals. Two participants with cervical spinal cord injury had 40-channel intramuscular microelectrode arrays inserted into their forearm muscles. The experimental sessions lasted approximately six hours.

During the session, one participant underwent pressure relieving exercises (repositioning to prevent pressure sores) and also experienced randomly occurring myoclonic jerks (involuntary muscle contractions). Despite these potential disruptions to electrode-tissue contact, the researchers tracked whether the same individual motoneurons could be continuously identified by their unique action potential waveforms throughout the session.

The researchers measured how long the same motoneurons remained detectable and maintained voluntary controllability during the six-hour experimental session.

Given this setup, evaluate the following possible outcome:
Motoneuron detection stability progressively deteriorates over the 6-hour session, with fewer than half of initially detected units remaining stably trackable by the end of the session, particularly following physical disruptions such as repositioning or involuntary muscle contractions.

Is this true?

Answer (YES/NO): NO